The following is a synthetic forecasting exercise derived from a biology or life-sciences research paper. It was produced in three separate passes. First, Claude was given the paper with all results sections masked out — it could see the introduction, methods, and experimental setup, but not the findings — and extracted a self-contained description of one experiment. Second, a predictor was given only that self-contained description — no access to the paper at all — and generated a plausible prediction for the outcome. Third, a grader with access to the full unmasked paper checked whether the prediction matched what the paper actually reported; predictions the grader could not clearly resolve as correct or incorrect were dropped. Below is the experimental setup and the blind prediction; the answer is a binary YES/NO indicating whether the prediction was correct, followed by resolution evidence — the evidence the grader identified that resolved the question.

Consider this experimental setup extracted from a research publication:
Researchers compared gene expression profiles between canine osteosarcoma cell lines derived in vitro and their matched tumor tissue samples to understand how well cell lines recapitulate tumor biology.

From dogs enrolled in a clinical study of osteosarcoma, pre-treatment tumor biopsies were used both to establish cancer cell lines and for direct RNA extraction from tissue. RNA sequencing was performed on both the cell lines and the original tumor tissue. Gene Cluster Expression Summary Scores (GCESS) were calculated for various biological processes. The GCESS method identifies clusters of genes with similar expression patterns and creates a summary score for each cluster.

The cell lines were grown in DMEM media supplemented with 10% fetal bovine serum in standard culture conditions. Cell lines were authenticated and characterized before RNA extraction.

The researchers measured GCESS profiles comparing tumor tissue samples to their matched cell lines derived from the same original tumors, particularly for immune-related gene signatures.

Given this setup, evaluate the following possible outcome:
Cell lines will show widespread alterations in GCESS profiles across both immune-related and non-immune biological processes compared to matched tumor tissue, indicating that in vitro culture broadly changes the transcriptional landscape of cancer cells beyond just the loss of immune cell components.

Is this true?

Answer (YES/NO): NO